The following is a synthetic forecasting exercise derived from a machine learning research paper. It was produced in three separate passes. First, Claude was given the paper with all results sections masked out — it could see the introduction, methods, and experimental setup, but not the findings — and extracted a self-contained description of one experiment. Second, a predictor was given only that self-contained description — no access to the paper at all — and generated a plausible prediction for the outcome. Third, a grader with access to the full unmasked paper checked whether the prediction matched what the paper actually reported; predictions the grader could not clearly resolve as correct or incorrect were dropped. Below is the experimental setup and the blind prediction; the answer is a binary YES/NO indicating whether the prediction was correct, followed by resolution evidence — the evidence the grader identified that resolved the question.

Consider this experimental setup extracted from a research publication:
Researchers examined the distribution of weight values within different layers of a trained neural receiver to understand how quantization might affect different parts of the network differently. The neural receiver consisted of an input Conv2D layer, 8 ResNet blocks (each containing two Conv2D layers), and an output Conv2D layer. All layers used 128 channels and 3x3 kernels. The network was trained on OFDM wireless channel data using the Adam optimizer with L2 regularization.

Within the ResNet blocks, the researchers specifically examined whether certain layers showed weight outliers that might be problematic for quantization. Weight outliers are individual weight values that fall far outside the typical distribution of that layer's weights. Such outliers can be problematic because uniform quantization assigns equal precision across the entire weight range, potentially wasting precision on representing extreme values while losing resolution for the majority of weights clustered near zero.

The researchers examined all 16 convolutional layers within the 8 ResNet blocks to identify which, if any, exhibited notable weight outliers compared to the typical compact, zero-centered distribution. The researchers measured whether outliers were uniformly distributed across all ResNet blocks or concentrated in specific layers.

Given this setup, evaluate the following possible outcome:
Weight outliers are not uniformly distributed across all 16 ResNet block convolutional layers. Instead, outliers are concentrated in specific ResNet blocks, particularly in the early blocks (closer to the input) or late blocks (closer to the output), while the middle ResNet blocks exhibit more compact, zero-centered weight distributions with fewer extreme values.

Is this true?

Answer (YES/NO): NO